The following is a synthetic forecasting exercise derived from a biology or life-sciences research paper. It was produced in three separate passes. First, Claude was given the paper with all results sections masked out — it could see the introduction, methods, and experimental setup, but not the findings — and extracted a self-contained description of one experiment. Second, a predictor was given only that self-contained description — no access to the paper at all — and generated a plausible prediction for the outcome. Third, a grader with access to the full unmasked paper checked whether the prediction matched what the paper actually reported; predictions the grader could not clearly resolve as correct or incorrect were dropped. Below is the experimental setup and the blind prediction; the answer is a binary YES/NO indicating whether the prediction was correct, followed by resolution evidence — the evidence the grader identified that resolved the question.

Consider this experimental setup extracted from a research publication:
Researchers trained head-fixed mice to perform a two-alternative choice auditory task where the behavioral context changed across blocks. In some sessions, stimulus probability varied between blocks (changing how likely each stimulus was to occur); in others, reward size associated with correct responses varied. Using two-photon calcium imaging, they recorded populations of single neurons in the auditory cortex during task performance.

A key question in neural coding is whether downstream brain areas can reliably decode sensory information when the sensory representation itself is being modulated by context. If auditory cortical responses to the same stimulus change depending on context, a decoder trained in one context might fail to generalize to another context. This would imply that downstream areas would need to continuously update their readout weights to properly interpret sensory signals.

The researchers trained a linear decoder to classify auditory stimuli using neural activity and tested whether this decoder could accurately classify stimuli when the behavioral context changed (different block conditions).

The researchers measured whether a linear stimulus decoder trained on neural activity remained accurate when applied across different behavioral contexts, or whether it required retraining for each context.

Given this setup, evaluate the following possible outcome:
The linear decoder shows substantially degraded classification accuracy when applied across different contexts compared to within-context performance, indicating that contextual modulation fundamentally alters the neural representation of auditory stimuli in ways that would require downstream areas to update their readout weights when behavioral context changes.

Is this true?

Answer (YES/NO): NO